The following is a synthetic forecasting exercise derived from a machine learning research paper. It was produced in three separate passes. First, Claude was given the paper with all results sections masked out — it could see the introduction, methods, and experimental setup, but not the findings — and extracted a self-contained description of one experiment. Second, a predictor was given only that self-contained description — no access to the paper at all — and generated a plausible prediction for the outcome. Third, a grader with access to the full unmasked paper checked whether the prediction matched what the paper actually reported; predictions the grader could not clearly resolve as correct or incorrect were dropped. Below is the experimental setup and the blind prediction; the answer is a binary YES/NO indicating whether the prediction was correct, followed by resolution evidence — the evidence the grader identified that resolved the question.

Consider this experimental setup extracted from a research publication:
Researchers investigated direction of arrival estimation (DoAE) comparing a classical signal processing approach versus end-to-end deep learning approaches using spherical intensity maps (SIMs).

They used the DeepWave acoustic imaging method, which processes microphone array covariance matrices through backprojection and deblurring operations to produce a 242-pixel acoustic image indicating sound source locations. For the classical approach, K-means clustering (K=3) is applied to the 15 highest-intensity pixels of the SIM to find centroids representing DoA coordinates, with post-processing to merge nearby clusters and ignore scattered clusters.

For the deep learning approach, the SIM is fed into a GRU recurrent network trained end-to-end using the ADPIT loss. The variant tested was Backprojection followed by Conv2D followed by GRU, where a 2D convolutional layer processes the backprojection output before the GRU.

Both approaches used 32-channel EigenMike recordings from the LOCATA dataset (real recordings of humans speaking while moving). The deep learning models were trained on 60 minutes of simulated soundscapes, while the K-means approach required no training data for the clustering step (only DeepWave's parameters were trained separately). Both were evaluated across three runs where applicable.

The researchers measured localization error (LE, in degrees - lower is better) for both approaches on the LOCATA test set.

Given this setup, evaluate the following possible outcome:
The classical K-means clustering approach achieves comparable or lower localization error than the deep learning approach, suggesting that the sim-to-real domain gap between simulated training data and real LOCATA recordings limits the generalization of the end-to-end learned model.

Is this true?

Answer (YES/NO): YES